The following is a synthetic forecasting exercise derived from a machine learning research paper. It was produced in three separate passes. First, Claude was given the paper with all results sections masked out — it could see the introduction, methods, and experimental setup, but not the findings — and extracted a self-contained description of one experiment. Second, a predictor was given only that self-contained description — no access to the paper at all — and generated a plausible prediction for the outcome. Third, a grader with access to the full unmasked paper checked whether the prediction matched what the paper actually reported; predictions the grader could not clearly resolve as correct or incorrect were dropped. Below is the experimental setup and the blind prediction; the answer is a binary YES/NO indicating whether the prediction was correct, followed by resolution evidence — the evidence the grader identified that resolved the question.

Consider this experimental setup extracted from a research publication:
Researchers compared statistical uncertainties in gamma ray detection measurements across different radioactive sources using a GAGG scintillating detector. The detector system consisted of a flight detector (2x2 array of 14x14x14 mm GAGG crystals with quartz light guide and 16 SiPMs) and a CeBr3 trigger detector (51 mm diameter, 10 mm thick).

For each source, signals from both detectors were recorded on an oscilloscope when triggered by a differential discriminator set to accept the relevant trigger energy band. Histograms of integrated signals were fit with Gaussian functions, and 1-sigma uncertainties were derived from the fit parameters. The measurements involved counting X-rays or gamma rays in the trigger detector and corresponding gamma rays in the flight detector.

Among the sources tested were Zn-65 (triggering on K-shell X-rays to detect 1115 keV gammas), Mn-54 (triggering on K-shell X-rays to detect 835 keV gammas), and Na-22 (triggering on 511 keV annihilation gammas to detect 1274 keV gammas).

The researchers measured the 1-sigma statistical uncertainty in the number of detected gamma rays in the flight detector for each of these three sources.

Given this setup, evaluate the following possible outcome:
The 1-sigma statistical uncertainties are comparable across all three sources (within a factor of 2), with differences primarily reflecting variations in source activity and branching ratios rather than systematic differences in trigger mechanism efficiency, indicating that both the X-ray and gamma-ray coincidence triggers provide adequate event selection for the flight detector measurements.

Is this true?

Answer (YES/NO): YES